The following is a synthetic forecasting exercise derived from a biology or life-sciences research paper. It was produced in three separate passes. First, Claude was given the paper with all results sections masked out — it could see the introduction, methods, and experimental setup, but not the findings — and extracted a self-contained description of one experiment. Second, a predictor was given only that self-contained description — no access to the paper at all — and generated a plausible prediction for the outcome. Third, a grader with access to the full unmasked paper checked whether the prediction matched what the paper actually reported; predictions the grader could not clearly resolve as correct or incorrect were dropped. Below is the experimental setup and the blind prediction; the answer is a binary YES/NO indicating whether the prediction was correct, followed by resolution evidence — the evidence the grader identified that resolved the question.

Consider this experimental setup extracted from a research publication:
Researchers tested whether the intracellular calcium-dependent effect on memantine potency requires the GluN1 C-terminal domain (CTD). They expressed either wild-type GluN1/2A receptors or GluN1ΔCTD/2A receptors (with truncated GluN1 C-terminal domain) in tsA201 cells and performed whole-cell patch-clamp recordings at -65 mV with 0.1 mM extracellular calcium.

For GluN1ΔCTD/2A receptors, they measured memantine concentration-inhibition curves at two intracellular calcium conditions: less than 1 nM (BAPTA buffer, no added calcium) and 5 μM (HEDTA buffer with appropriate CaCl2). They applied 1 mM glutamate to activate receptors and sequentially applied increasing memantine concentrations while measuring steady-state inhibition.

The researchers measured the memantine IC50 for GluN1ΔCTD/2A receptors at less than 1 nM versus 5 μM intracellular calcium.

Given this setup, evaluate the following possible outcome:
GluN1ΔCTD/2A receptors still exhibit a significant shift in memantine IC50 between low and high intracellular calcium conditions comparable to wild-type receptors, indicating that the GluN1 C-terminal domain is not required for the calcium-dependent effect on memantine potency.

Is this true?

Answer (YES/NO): NO